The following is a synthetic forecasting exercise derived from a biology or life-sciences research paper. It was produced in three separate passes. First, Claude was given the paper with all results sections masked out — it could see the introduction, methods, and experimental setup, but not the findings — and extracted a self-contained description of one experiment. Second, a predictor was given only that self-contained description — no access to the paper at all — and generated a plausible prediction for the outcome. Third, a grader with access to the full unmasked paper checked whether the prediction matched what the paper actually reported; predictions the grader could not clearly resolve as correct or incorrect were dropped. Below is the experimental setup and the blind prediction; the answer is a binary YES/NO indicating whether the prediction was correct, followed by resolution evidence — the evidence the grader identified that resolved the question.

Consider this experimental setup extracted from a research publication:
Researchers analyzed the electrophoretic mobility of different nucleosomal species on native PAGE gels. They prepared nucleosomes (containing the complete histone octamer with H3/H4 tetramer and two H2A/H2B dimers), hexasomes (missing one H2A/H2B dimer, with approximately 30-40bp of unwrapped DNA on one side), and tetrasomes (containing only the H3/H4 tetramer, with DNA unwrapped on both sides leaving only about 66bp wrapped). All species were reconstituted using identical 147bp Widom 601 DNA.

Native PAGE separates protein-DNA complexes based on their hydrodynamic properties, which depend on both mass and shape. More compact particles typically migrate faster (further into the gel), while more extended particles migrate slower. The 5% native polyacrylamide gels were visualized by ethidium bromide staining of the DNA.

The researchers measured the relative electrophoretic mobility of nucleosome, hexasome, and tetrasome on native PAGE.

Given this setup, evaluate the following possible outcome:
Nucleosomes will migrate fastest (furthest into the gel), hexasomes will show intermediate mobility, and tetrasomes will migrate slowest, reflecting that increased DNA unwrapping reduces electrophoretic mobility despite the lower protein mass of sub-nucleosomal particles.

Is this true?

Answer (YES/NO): YES